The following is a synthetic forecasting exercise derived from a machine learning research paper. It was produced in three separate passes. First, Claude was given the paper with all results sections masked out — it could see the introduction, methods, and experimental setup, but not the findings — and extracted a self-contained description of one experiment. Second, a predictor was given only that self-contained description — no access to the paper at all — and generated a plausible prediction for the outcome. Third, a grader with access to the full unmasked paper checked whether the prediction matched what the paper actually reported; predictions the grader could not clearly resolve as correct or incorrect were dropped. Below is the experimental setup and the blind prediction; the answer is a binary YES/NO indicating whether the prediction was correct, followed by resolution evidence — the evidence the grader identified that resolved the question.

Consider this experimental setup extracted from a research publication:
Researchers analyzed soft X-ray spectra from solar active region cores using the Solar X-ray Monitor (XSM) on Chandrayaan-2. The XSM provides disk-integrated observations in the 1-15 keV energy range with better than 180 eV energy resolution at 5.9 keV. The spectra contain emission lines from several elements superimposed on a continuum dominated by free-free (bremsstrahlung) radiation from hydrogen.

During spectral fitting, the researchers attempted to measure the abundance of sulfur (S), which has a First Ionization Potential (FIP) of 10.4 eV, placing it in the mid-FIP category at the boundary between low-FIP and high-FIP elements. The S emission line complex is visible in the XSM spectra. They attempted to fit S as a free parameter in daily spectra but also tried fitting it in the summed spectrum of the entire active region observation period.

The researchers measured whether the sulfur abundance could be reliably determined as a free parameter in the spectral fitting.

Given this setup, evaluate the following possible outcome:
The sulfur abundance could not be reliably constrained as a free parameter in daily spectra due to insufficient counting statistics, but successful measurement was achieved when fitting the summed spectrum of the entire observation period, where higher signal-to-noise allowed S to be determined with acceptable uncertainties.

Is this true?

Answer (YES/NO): YES